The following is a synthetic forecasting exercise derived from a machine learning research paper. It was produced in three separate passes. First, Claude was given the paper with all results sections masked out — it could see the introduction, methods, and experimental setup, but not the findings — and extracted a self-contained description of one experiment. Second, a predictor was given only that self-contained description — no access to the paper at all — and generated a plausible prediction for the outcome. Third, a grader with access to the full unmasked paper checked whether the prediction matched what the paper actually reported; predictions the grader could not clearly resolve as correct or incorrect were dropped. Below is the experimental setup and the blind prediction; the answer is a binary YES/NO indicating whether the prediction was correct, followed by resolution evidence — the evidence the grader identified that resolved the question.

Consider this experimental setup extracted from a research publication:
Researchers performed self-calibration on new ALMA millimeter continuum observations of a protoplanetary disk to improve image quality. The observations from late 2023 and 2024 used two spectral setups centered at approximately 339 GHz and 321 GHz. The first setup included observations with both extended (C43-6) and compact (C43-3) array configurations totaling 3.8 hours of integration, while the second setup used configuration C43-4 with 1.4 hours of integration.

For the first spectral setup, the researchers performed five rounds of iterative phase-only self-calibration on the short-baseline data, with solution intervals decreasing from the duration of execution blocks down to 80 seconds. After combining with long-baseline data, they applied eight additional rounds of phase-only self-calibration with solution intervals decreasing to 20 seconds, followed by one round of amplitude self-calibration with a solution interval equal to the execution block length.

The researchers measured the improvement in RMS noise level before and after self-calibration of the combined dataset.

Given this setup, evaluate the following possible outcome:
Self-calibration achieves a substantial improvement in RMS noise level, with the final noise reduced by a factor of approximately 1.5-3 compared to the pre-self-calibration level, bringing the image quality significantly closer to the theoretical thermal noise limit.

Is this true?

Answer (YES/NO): YES